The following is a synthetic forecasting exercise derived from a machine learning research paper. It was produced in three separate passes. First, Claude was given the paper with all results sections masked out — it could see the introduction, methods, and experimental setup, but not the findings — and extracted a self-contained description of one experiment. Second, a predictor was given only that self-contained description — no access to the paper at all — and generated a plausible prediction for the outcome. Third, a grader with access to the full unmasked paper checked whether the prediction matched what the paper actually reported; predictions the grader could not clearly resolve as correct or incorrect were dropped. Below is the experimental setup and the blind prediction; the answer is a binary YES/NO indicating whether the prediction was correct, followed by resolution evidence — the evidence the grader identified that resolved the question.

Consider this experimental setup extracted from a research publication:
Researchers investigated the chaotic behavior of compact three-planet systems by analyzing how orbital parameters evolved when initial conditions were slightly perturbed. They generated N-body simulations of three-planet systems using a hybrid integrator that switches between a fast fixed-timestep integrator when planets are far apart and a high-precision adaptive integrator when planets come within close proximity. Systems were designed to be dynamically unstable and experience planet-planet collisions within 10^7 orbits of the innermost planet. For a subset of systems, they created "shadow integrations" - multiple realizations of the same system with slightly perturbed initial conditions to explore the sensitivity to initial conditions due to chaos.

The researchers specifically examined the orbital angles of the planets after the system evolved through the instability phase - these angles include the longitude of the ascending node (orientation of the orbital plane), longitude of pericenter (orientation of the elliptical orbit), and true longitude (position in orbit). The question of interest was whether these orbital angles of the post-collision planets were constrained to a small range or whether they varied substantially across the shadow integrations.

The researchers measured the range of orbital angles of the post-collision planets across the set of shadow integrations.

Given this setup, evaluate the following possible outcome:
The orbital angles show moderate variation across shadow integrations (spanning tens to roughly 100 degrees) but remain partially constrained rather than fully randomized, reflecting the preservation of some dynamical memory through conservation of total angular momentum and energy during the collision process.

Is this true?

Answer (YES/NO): NO